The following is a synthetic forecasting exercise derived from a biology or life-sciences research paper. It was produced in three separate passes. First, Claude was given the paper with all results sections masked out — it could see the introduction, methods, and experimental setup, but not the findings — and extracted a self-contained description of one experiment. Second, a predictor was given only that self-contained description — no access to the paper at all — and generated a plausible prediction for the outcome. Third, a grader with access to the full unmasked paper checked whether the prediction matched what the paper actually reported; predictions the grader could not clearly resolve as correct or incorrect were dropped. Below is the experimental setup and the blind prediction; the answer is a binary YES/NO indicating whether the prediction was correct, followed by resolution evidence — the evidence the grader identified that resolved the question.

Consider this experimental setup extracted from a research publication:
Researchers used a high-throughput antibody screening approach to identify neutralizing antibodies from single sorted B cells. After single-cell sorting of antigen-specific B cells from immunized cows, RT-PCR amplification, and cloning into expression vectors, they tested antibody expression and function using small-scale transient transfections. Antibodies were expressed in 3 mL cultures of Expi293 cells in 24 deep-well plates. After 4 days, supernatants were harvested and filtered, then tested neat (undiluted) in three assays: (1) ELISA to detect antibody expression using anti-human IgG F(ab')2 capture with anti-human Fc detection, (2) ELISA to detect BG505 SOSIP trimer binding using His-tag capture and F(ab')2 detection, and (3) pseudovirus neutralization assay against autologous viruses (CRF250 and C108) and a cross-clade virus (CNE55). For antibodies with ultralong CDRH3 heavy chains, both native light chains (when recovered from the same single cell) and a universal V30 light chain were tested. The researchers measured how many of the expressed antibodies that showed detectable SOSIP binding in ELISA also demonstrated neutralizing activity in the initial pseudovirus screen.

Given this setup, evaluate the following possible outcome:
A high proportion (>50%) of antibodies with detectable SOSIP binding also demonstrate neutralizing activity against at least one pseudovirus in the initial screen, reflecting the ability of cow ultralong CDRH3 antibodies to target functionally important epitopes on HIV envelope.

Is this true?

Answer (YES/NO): NO